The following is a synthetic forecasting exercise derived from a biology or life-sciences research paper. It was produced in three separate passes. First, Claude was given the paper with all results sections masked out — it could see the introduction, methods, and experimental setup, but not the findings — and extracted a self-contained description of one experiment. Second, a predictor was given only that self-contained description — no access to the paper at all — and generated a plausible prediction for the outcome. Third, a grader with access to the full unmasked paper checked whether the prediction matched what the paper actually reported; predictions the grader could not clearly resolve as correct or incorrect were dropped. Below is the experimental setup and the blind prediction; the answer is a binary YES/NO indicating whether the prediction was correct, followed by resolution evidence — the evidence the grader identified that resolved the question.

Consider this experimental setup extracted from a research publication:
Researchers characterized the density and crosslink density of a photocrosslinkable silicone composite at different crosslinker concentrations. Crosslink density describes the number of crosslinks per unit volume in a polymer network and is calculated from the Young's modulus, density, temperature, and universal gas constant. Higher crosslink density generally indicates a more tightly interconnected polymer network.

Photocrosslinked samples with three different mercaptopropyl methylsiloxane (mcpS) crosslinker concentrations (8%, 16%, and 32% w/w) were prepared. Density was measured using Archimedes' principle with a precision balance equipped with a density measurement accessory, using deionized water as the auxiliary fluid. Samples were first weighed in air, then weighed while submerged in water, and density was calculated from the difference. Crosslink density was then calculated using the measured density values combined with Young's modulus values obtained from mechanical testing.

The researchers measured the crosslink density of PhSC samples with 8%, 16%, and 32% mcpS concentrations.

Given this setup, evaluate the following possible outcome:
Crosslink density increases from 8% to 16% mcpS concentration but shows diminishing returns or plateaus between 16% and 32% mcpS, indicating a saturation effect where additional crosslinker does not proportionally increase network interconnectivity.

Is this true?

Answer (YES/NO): NO